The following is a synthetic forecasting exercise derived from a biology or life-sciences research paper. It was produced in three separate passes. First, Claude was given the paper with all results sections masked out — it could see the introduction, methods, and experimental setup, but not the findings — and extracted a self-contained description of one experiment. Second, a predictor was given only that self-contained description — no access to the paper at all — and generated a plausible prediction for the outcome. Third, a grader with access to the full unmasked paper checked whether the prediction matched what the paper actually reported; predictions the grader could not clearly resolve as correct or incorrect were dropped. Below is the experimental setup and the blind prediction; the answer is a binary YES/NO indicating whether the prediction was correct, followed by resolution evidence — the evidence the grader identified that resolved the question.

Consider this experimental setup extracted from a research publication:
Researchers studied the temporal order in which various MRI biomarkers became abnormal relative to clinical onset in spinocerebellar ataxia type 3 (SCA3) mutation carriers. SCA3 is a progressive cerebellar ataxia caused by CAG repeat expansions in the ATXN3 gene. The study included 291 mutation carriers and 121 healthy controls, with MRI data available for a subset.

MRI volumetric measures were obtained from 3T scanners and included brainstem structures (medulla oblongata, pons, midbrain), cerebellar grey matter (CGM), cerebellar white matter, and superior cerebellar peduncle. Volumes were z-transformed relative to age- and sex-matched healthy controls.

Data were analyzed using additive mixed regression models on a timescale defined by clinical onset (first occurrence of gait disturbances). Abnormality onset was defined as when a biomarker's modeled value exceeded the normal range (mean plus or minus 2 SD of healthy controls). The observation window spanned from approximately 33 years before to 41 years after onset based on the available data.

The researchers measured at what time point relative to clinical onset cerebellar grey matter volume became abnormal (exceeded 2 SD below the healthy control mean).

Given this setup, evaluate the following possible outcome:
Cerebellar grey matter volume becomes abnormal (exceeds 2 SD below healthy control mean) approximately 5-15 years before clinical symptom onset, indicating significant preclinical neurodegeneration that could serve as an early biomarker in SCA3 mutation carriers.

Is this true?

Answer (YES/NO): NO